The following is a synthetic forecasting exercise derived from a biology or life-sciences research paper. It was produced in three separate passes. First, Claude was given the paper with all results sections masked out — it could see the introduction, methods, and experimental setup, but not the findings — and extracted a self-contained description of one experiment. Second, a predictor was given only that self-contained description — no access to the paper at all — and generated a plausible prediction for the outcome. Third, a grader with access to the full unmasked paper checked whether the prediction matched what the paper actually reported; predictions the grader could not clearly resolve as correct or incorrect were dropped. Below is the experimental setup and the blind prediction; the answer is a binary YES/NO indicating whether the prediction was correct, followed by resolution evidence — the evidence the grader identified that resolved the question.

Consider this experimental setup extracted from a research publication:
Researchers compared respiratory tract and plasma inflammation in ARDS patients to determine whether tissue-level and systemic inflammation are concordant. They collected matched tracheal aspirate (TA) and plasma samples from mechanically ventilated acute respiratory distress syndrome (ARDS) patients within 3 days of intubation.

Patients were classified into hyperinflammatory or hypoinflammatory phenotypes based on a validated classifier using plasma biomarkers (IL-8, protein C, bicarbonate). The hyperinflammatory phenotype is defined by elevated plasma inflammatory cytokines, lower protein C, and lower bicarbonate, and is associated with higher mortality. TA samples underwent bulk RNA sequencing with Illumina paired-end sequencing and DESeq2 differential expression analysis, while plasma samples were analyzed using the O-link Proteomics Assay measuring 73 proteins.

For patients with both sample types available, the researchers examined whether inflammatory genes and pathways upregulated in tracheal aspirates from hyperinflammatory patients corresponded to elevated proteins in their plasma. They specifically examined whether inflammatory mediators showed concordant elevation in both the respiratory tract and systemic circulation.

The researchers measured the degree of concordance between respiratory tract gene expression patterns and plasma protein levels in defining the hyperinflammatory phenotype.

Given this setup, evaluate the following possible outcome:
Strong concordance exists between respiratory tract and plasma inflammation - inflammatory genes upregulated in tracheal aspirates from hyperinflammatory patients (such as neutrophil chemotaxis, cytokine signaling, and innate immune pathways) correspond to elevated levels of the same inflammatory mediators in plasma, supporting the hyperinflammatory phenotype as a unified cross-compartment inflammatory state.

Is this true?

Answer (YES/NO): YES